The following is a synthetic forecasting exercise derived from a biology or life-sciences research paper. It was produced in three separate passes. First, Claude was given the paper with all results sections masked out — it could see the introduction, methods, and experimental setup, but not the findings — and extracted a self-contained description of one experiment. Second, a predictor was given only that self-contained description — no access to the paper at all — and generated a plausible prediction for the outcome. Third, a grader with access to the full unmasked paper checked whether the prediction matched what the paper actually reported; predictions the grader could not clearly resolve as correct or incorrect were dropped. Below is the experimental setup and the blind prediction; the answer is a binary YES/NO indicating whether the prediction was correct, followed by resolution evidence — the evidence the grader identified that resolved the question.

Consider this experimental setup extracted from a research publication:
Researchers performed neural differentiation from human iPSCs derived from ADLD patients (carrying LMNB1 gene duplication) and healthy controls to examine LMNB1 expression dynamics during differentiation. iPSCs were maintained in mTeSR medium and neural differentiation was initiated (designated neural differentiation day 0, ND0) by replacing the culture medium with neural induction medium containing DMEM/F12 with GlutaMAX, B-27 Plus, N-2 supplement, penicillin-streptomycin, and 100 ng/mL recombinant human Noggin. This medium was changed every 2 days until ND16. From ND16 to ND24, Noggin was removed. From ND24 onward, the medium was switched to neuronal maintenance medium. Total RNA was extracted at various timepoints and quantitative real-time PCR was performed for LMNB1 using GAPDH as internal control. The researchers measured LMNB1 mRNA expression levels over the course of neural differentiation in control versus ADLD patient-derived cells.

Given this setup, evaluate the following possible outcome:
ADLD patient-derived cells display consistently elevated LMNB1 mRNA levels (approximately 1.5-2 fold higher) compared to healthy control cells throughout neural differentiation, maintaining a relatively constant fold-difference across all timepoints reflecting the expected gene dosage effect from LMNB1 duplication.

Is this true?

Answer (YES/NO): YES